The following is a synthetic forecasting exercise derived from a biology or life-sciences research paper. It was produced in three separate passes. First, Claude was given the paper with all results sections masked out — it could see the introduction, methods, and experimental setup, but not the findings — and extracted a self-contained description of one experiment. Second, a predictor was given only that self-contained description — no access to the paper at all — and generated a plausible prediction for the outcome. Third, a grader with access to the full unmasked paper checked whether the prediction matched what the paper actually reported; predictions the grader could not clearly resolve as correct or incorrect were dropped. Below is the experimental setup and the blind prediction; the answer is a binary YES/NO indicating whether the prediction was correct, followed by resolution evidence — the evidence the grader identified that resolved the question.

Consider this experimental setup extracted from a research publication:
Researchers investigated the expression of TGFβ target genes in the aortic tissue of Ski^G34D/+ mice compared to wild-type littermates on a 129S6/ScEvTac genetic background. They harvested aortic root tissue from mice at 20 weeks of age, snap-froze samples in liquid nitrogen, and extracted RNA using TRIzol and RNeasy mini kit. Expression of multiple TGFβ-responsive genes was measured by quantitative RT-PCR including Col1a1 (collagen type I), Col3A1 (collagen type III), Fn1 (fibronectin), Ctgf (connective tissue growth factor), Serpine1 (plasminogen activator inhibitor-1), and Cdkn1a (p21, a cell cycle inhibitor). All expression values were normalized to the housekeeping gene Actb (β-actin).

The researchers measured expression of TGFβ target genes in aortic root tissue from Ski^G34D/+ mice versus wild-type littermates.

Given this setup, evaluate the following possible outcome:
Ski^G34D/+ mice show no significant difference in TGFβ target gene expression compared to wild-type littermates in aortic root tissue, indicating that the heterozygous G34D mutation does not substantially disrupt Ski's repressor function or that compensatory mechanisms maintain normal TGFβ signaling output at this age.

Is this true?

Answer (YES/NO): NO